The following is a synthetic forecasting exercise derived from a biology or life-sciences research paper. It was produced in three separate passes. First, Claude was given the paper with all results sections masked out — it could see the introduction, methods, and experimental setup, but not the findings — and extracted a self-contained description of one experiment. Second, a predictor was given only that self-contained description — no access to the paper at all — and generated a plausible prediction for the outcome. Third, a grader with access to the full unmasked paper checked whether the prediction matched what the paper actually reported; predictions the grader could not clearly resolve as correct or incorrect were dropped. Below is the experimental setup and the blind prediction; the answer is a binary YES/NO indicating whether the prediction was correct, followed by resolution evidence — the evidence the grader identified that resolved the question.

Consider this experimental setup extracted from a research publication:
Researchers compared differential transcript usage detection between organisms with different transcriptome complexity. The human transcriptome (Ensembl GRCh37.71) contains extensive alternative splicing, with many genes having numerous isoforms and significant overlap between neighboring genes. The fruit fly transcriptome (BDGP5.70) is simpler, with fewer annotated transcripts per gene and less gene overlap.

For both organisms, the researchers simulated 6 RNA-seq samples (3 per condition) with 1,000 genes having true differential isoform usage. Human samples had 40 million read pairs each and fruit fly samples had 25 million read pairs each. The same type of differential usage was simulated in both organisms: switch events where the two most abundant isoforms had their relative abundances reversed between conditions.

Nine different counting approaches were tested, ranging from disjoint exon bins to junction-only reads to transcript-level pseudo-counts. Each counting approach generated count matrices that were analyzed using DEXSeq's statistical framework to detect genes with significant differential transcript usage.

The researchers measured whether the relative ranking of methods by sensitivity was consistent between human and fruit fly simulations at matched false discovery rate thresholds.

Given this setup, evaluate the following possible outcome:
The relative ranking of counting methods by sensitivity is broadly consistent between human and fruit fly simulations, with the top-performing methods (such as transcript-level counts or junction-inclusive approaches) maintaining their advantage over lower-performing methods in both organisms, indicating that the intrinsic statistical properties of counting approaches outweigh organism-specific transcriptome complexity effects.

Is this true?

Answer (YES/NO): NO